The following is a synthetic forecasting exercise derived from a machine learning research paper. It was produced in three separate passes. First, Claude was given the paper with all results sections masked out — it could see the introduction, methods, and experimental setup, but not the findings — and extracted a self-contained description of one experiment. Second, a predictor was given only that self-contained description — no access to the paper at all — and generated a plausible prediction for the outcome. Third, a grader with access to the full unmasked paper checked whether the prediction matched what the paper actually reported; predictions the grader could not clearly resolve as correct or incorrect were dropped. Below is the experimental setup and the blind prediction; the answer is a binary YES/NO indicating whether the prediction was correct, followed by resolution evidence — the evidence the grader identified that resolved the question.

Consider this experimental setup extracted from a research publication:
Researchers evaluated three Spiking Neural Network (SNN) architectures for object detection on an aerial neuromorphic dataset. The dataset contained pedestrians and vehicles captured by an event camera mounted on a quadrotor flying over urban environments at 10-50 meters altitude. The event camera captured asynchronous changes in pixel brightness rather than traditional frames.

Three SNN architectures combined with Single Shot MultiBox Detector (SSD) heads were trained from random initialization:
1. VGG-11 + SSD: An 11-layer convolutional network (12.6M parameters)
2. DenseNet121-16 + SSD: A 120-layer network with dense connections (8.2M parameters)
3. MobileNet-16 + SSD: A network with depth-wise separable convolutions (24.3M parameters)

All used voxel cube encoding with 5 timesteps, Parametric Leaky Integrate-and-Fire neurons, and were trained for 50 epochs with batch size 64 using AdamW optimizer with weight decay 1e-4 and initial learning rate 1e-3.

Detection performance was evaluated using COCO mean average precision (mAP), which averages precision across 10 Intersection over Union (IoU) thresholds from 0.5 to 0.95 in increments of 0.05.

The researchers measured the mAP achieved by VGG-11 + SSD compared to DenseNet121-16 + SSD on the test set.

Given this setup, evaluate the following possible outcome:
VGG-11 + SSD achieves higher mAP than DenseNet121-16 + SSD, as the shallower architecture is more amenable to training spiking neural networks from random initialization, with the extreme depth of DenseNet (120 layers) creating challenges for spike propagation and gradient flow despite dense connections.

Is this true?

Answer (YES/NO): NO